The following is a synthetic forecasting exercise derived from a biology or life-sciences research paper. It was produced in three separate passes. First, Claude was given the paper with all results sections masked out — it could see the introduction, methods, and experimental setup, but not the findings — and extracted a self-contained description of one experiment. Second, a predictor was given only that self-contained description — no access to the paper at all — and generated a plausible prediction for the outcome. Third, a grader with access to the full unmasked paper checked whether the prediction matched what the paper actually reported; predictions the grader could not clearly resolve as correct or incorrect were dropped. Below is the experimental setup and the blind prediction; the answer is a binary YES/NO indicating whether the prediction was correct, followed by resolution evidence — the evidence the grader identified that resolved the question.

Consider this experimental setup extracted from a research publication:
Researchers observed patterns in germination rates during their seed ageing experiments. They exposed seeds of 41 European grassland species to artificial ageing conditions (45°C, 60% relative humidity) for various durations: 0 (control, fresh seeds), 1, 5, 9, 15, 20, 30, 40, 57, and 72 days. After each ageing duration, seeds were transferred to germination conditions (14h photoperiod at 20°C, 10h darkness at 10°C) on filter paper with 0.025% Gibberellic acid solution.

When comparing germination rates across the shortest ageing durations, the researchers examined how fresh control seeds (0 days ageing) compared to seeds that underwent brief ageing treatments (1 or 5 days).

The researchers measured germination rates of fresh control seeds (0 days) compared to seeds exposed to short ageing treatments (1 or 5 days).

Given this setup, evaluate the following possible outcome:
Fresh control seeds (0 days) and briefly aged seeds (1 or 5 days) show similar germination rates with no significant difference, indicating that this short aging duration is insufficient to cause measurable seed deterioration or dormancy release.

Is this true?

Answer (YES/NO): NO